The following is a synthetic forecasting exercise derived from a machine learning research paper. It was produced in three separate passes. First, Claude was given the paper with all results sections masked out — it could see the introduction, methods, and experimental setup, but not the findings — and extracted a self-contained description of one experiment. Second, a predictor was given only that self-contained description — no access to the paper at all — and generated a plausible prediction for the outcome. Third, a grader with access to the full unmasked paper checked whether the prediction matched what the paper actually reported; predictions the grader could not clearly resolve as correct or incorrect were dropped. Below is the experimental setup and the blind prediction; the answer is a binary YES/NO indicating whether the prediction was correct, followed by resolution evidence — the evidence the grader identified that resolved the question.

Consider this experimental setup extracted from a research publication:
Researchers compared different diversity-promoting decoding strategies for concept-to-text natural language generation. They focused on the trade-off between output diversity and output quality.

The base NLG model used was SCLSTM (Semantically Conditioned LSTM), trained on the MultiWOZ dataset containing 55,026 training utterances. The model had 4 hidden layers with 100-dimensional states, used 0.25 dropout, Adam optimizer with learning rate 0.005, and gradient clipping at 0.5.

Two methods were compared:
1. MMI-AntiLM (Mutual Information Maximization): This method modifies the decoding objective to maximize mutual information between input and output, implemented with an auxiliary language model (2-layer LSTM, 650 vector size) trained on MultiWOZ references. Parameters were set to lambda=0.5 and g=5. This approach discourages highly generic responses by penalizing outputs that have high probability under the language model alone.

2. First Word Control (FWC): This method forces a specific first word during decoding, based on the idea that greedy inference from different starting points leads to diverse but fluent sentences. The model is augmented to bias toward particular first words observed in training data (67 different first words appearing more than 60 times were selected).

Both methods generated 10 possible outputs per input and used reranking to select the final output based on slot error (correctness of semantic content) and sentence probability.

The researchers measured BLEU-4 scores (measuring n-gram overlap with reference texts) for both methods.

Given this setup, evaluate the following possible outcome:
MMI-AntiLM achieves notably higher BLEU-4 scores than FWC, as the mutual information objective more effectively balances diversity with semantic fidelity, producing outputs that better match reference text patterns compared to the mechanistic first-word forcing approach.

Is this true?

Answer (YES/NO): NO